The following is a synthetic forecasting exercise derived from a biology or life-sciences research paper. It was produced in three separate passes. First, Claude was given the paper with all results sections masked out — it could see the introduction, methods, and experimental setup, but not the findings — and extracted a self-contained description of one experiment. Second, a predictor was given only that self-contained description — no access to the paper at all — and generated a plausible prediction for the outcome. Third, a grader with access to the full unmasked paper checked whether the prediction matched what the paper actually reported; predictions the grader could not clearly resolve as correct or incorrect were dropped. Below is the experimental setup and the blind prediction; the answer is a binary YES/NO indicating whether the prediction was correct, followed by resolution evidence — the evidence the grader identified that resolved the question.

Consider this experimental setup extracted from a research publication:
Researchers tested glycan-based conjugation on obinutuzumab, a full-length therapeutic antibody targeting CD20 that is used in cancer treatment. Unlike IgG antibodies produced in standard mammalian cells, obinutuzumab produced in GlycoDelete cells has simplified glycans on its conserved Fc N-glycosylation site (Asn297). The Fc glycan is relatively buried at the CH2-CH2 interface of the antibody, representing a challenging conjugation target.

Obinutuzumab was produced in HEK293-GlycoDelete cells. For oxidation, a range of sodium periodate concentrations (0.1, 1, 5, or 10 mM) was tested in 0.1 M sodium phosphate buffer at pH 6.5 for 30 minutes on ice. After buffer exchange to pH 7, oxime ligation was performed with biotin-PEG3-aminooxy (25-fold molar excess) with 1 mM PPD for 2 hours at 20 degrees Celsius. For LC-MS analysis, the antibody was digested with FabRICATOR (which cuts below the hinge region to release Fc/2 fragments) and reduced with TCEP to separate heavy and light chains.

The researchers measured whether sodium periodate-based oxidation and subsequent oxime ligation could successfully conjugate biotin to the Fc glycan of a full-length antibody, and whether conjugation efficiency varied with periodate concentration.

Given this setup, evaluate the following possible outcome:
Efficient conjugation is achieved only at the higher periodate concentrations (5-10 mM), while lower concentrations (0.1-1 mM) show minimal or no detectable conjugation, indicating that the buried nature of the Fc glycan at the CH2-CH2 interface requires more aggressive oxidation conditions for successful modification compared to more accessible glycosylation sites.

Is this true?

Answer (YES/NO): YES